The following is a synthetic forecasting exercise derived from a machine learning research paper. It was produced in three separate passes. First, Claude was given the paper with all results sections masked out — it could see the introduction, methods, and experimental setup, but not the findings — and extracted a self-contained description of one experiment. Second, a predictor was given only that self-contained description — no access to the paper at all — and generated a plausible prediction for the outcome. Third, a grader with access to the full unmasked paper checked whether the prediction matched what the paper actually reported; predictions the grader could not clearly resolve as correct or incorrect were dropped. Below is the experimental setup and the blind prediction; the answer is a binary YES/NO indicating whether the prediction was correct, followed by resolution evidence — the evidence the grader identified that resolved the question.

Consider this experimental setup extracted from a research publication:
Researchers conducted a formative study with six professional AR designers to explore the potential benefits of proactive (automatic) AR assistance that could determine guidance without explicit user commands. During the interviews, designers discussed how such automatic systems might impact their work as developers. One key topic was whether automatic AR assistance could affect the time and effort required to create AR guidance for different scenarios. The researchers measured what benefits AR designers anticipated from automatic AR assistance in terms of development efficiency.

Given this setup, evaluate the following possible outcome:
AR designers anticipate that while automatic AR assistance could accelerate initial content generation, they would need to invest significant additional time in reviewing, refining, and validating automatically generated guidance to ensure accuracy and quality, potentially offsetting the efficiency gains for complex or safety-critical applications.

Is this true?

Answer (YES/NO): NO